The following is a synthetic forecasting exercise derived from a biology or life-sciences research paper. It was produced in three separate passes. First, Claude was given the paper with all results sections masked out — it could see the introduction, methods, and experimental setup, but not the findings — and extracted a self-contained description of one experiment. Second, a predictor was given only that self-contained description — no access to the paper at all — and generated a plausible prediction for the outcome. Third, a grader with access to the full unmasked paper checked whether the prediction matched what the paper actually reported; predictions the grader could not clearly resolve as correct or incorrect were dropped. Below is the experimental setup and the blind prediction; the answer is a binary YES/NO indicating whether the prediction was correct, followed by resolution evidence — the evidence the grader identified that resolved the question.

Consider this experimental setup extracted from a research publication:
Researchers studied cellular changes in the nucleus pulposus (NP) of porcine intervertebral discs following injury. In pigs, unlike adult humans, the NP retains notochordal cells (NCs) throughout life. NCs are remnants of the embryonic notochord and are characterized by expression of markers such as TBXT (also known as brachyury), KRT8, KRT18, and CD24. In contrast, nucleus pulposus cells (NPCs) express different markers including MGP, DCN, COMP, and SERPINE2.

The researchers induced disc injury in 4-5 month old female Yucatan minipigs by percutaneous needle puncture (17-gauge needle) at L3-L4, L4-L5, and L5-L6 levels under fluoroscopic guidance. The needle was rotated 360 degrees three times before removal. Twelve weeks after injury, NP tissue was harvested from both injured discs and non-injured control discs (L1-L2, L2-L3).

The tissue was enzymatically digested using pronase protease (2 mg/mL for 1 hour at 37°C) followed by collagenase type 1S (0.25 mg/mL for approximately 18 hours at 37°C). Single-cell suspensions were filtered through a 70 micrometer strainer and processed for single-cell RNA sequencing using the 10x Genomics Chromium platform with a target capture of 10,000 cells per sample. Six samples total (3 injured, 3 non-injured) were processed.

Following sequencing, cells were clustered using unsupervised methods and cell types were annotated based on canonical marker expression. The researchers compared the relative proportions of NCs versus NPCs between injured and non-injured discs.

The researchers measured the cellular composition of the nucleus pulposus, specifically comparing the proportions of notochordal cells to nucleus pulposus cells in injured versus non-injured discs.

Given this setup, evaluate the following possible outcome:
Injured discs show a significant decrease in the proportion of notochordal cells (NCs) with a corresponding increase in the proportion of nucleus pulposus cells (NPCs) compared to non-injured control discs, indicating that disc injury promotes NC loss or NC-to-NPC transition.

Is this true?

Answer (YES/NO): YES